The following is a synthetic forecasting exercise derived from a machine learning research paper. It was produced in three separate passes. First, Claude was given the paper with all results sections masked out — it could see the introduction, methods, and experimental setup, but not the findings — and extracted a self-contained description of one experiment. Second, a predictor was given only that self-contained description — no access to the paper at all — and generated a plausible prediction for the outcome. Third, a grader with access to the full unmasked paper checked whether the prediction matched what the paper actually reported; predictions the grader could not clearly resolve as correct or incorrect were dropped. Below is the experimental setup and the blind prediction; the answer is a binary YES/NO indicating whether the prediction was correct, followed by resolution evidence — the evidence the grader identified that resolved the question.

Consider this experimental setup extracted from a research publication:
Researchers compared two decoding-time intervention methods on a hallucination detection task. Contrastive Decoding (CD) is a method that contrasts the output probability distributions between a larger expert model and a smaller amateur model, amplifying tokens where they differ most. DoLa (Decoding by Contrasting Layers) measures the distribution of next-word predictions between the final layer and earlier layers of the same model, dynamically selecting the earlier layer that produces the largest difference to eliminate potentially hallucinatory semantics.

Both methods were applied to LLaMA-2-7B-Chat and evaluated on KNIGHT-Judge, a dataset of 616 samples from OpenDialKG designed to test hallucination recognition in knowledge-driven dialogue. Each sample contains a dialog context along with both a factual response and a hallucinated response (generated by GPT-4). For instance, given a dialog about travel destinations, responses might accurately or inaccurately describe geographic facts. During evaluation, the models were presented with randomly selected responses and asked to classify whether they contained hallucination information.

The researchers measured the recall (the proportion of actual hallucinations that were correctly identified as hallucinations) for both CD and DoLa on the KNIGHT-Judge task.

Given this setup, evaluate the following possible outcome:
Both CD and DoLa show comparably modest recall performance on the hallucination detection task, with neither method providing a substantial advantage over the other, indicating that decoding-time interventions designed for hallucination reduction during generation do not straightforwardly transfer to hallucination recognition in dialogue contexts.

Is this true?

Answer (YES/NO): NO